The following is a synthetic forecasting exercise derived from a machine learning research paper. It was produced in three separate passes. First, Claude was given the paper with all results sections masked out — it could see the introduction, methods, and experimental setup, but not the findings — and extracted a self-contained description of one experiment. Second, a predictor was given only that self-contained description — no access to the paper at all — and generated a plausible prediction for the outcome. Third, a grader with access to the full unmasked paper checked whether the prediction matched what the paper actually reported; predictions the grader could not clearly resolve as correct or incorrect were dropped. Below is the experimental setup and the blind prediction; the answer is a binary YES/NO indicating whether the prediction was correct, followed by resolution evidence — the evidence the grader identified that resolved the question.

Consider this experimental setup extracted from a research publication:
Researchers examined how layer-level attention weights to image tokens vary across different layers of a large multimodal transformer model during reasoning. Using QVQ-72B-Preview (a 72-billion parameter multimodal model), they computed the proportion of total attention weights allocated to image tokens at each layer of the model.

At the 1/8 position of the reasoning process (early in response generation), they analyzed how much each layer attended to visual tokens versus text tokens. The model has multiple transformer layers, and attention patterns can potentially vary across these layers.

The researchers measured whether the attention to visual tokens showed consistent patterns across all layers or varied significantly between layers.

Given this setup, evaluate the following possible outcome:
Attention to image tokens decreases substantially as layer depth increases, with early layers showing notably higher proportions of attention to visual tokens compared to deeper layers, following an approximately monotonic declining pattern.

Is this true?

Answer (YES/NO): NO